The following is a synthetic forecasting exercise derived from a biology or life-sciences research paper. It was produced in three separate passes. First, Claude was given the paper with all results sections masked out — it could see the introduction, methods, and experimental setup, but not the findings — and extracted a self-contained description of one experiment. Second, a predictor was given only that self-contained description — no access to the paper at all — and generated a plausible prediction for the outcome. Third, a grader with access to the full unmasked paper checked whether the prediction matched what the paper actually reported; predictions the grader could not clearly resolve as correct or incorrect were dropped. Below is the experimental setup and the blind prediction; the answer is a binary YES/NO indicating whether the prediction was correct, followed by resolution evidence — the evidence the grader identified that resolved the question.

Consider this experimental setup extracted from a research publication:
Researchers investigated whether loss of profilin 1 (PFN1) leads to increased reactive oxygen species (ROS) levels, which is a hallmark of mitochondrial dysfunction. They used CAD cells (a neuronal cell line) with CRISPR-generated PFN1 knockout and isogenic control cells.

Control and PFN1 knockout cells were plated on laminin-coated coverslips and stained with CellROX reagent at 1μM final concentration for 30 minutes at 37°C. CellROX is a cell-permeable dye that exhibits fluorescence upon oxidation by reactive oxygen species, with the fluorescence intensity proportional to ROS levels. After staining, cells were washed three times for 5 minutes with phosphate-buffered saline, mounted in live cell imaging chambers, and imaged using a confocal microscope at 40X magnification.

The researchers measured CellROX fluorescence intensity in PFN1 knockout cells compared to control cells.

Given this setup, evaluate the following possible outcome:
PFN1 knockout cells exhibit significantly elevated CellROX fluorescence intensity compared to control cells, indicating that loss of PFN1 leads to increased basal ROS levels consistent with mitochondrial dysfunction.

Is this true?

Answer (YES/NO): NO